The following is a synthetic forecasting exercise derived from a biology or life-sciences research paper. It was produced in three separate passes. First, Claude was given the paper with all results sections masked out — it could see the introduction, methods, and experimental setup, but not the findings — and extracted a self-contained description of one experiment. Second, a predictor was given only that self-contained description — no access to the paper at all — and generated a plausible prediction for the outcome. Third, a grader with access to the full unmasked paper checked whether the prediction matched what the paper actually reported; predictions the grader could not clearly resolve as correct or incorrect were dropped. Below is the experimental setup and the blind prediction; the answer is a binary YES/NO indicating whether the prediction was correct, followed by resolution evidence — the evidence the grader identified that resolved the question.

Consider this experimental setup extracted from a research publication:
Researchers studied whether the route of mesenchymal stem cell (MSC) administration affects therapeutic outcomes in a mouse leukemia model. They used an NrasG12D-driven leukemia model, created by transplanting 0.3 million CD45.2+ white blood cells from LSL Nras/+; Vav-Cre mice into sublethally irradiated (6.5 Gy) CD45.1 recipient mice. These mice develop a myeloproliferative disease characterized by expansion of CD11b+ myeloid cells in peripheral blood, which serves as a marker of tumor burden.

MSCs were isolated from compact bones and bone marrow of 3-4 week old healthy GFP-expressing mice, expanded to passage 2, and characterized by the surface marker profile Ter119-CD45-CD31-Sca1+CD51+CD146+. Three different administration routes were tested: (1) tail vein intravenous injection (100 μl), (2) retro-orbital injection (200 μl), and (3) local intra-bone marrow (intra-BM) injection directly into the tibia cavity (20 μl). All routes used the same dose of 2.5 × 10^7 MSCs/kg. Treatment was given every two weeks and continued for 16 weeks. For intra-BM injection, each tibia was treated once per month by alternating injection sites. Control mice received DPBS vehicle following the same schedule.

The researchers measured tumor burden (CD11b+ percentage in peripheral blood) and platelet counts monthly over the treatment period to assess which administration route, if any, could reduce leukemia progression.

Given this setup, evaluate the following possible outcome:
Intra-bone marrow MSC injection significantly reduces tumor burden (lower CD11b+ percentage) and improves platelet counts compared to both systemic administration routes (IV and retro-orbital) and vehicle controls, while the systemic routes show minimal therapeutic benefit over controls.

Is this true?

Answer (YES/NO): YES